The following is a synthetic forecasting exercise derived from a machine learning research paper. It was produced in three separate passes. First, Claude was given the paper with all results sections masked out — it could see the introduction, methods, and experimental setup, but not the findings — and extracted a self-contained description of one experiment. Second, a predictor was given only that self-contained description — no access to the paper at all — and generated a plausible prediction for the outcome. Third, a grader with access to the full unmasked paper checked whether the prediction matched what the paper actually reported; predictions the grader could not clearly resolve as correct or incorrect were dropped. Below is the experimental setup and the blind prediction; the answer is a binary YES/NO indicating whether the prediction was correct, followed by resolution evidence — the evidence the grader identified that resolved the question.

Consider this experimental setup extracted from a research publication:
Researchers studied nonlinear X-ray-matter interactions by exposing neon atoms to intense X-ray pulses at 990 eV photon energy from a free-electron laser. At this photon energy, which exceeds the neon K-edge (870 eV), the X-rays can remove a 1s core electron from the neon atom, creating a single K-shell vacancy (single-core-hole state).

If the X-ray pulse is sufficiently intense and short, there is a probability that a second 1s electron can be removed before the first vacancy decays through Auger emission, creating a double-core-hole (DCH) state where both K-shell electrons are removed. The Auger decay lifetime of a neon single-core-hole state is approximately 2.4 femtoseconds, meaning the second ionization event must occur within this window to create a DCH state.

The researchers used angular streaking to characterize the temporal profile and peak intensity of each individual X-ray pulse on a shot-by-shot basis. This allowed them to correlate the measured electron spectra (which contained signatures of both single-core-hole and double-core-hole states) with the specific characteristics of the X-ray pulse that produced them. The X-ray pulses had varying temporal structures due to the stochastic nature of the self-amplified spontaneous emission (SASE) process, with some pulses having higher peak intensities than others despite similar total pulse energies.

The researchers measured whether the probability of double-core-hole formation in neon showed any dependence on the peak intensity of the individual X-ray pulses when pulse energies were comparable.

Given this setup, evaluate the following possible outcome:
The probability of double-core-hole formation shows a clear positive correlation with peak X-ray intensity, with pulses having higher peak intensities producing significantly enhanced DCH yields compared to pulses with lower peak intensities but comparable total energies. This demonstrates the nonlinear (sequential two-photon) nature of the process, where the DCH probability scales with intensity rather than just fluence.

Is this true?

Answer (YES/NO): YES